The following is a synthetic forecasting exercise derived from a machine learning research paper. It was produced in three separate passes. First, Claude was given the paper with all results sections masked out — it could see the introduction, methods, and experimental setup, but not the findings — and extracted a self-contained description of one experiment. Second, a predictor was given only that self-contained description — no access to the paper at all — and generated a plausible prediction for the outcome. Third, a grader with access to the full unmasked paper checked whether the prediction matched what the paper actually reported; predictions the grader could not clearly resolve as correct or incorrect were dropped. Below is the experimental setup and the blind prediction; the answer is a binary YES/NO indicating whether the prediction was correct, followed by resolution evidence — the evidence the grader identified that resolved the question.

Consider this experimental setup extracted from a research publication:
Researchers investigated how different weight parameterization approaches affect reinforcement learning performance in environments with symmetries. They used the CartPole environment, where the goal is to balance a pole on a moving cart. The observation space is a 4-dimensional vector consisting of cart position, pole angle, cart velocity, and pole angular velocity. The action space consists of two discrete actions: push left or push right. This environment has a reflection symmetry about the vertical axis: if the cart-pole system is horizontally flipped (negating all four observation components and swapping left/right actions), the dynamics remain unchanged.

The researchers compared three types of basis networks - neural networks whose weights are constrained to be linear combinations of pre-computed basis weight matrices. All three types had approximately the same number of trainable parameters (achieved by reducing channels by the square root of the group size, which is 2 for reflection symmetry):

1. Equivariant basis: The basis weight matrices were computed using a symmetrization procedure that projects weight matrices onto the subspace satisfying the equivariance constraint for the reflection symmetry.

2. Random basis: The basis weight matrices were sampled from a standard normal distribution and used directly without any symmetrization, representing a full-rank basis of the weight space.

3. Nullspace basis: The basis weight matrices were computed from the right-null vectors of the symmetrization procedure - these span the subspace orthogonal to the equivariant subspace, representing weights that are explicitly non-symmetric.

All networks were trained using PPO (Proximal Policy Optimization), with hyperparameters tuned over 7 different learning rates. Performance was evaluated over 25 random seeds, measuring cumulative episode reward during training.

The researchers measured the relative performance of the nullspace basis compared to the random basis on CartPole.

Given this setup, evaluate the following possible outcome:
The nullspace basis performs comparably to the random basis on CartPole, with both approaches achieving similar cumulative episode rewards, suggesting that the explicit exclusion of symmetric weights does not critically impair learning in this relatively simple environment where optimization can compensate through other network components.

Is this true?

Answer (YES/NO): NO